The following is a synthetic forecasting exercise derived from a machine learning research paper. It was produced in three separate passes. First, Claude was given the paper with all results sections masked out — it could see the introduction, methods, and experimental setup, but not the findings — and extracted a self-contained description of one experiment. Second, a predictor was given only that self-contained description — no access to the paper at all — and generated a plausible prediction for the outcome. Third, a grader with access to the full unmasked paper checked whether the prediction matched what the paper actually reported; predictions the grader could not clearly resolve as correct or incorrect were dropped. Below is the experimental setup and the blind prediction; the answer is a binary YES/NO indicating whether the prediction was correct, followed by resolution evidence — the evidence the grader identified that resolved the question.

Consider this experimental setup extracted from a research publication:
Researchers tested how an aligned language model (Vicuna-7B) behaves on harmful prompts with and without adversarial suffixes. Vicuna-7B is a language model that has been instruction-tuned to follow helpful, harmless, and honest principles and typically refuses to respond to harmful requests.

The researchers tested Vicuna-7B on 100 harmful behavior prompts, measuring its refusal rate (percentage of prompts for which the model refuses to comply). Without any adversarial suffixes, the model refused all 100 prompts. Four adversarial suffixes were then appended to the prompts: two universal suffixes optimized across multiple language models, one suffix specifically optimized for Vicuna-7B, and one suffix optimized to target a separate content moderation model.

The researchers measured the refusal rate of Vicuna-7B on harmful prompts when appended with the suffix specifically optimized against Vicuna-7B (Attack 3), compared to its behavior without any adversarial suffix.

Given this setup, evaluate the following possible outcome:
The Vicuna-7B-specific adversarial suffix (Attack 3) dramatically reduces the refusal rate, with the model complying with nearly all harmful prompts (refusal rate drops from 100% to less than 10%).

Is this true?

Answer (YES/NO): YES